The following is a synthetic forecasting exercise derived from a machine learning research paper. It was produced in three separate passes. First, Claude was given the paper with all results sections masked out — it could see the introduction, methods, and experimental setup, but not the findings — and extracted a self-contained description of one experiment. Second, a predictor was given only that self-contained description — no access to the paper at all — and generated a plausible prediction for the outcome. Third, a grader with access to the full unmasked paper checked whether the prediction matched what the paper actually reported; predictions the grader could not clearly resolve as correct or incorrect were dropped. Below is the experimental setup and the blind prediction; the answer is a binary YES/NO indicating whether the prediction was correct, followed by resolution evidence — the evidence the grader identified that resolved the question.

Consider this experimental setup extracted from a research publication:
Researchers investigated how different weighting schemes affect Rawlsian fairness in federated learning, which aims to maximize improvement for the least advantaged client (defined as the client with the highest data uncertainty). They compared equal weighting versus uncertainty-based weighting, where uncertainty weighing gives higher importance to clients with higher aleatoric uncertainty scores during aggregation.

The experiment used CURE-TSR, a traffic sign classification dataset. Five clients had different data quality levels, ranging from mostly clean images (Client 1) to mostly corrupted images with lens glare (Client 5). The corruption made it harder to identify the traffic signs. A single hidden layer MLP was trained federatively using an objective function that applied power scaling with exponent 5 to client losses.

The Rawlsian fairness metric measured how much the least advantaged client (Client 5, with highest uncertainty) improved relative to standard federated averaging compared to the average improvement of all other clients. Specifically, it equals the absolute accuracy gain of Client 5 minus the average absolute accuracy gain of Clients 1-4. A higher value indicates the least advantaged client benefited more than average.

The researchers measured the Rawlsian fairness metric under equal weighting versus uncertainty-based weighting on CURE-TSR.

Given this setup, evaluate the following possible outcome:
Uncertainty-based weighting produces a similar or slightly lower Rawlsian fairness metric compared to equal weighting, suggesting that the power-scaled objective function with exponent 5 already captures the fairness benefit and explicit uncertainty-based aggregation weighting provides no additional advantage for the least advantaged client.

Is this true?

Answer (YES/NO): NO